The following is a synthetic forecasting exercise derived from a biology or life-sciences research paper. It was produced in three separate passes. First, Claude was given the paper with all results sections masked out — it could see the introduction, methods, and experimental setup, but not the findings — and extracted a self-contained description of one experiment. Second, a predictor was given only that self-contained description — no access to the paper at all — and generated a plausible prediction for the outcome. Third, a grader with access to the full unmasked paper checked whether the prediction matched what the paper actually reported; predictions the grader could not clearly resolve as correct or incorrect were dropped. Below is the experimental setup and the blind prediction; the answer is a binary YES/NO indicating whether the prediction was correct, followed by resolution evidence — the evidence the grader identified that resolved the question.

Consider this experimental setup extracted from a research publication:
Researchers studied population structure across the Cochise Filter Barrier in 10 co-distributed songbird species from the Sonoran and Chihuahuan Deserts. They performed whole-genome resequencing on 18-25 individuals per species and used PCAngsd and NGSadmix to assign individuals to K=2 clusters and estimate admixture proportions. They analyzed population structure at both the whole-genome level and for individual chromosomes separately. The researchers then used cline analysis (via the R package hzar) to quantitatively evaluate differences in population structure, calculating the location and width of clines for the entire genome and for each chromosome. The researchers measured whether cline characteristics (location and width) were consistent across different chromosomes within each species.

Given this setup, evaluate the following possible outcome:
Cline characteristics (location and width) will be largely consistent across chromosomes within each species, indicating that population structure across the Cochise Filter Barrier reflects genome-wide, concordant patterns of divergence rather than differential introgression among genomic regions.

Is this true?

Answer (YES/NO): NO